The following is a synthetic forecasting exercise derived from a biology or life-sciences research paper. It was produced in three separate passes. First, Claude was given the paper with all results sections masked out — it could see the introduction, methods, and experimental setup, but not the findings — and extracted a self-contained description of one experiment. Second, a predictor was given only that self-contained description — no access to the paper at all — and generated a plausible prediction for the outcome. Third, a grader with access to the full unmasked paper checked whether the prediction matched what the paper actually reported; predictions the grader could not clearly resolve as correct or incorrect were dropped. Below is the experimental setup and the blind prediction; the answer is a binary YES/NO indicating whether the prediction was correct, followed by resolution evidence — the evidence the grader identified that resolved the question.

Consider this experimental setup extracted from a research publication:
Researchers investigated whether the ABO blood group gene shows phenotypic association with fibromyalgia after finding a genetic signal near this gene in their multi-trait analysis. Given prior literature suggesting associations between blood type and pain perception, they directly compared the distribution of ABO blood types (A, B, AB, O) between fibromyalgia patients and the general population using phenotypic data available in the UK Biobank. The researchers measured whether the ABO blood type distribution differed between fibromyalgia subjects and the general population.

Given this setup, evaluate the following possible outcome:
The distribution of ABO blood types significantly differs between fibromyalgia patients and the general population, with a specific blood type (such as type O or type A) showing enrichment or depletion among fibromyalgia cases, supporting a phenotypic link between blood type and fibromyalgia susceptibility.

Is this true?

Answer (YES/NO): NO